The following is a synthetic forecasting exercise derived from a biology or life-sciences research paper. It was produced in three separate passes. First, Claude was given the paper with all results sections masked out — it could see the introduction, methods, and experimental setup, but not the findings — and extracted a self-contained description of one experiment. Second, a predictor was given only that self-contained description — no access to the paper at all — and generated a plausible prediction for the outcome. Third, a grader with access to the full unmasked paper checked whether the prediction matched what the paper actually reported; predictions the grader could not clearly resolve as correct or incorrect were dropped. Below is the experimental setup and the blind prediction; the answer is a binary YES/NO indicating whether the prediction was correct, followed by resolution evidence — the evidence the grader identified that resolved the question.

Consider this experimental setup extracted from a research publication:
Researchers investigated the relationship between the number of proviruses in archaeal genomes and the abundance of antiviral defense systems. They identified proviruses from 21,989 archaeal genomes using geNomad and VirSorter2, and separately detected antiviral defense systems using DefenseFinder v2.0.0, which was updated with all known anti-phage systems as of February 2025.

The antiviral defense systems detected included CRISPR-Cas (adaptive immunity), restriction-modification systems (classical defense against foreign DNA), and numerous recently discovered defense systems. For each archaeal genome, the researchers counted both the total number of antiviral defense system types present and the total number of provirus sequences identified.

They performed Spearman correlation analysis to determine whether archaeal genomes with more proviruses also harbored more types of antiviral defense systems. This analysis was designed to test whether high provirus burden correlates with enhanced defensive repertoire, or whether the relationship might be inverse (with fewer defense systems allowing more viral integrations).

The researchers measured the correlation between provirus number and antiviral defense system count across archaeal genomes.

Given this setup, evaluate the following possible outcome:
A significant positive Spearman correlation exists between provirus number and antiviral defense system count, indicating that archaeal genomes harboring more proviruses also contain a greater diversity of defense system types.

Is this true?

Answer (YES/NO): YES